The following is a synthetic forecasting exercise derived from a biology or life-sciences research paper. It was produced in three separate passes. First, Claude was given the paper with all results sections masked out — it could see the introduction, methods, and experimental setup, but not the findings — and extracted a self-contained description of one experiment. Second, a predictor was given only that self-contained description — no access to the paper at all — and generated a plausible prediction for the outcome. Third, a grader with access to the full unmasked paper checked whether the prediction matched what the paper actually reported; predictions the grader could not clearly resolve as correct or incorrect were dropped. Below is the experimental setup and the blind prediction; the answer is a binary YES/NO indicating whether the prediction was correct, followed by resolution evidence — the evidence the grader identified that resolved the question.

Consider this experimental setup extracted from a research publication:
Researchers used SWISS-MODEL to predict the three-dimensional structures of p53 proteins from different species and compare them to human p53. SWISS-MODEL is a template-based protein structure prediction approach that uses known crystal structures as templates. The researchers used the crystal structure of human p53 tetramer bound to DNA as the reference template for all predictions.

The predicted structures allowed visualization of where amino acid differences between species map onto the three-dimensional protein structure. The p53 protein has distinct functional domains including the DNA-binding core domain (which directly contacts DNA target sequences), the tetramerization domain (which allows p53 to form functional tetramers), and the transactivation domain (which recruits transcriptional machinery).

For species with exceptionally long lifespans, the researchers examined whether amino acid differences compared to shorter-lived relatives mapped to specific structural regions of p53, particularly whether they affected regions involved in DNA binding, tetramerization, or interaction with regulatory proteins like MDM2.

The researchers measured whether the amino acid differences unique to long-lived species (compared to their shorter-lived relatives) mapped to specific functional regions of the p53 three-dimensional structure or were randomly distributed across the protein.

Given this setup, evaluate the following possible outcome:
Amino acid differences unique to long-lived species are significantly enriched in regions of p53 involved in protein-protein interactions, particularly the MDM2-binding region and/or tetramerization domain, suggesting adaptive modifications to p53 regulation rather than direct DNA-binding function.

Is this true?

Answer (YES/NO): NO